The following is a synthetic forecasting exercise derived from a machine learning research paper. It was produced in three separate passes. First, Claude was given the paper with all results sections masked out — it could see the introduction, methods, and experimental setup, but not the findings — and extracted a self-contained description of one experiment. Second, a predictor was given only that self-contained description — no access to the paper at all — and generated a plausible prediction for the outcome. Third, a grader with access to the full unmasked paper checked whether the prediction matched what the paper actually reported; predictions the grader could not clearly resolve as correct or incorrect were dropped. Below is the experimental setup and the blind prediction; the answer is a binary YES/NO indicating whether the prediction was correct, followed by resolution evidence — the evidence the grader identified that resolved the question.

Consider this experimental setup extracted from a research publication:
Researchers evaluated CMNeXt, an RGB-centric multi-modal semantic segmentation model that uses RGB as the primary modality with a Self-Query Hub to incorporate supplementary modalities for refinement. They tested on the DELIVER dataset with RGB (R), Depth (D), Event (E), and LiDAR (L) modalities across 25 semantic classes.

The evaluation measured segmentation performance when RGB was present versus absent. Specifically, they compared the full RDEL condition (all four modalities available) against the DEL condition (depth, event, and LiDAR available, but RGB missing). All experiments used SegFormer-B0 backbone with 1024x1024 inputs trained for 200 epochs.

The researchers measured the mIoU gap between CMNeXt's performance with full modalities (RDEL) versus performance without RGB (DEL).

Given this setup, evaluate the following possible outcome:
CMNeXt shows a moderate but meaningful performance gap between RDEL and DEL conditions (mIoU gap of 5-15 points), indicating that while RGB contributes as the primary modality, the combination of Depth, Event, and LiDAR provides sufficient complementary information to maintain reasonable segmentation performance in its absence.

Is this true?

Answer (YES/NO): NO